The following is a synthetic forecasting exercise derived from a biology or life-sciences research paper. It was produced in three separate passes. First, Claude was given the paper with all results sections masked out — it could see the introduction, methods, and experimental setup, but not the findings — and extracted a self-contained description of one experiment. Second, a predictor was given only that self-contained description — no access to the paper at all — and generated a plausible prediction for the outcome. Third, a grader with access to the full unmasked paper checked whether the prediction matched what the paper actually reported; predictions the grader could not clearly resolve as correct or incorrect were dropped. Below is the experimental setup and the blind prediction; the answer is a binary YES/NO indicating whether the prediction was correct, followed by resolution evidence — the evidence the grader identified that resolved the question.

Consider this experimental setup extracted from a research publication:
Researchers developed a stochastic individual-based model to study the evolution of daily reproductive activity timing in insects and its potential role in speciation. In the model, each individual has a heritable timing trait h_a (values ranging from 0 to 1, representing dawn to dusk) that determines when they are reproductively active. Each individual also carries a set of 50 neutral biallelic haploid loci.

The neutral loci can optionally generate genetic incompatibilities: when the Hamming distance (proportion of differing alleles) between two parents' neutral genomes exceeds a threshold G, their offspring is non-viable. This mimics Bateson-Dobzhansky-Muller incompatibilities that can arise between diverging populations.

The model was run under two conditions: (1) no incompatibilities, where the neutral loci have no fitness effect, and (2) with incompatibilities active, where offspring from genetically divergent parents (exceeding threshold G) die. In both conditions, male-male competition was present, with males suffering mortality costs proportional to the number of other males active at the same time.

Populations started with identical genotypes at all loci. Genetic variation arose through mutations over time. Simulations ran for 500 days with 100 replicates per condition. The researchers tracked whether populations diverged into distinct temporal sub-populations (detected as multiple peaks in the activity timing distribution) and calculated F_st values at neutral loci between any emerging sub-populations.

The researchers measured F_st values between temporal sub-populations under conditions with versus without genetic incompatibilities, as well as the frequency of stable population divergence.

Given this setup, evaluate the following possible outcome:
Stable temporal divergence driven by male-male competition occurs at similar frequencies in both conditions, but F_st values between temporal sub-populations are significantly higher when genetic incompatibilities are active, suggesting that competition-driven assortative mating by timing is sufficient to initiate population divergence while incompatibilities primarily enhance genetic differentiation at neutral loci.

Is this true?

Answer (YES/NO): NO